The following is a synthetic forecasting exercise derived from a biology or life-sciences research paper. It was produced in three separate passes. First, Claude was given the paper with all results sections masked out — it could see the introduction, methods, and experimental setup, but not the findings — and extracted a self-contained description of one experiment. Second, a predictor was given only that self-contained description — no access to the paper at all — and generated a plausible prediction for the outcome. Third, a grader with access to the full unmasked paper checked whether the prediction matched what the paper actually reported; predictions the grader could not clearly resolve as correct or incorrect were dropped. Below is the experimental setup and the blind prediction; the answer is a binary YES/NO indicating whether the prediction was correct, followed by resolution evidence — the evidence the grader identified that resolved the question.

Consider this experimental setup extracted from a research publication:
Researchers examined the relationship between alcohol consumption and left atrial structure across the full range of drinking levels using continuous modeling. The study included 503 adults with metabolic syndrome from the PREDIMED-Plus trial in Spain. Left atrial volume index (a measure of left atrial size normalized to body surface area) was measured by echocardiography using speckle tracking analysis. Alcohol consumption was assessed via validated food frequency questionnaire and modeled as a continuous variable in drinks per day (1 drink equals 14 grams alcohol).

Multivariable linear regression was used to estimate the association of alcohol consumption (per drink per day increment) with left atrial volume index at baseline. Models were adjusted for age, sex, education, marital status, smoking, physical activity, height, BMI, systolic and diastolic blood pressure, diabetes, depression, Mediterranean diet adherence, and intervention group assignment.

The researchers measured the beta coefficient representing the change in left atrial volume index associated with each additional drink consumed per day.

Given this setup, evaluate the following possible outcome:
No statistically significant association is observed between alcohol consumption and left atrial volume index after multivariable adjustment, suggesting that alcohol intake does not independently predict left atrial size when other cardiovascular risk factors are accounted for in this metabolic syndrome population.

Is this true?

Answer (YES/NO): NO